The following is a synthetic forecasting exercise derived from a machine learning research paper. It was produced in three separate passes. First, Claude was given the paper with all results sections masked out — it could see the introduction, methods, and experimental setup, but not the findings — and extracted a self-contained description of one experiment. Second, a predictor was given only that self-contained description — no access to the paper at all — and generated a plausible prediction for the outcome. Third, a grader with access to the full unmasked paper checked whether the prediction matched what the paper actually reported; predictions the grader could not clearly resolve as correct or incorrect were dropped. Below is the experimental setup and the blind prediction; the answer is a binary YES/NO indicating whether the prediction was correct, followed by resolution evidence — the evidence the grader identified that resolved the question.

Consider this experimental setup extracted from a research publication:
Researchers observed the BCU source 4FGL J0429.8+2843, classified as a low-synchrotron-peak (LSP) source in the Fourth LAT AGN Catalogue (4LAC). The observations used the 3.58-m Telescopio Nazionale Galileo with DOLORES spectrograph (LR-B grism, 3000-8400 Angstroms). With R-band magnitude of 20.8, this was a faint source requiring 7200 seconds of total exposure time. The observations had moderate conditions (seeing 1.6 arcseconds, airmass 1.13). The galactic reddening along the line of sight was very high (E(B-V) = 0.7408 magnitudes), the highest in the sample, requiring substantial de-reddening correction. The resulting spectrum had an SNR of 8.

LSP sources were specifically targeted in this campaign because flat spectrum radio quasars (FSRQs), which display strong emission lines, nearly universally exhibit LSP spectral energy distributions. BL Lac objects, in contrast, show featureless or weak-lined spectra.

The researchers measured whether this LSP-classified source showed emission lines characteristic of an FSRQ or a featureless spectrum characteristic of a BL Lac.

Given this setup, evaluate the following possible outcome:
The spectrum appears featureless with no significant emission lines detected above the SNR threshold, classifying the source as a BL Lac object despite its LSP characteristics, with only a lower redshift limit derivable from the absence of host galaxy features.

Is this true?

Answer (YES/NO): NO